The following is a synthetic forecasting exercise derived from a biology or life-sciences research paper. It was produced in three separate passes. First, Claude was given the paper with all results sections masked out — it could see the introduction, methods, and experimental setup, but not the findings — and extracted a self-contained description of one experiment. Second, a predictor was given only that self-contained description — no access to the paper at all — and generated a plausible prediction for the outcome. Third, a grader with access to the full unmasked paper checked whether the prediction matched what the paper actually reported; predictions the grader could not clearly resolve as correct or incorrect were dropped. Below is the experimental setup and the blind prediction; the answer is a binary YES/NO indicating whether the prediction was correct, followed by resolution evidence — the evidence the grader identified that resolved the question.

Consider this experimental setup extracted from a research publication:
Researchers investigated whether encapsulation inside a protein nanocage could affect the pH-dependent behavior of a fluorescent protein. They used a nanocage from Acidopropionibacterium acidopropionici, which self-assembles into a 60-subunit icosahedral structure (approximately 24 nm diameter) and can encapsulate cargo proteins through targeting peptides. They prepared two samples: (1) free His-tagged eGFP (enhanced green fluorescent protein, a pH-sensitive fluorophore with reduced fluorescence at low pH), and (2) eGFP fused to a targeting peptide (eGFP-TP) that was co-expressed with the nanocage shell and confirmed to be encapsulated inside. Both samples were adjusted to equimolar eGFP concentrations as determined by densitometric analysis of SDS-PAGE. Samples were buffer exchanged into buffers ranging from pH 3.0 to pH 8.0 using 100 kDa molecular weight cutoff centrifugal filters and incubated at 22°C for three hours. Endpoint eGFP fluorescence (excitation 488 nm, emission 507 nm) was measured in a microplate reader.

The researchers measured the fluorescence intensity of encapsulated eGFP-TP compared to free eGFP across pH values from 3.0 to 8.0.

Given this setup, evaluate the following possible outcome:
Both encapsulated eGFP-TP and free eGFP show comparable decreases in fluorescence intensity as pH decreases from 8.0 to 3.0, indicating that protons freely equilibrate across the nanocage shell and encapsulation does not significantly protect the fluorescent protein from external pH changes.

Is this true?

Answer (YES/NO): YES